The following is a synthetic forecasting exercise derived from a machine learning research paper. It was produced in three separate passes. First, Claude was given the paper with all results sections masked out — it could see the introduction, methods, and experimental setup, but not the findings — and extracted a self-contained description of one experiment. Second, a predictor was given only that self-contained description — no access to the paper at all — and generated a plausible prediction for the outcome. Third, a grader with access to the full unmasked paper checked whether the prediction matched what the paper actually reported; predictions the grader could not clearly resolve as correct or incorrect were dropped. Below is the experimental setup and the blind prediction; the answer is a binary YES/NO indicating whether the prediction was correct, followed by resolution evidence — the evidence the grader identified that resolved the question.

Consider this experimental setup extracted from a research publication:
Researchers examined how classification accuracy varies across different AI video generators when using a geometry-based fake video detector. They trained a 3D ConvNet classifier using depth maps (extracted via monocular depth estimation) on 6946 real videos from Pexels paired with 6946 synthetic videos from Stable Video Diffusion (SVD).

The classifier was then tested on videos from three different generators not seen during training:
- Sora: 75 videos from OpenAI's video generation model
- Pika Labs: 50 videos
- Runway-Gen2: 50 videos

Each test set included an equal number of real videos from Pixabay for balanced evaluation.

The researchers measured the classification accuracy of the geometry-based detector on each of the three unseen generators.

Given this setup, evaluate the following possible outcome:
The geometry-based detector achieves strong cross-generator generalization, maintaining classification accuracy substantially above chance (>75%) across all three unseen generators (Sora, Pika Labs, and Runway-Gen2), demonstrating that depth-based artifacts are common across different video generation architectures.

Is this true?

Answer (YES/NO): NO